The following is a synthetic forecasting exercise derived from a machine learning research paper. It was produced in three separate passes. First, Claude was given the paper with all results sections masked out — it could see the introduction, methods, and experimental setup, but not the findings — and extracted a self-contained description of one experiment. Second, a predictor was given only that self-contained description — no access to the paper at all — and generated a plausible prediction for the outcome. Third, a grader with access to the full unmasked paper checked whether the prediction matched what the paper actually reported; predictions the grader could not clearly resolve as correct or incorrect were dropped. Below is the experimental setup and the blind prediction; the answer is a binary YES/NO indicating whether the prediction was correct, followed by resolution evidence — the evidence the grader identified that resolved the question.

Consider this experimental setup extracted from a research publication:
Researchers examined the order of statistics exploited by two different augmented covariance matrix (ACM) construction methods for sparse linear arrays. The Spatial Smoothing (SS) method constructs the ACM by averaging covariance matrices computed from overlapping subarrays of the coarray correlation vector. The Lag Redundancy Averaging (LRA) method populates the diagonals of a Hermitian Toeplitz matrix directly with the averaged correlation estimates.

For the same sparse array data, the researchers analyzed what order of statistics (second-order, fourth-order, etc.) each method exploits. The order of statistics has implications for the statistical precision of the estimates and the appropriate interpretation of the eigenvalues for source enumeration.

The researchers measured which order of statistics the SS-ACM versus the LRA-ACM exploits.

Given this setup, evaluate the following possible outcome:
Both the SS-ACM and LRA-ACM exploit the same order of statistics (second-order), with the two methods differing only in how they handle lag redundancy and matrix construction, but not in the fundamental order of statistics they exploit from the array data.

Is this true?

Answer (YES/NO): NO